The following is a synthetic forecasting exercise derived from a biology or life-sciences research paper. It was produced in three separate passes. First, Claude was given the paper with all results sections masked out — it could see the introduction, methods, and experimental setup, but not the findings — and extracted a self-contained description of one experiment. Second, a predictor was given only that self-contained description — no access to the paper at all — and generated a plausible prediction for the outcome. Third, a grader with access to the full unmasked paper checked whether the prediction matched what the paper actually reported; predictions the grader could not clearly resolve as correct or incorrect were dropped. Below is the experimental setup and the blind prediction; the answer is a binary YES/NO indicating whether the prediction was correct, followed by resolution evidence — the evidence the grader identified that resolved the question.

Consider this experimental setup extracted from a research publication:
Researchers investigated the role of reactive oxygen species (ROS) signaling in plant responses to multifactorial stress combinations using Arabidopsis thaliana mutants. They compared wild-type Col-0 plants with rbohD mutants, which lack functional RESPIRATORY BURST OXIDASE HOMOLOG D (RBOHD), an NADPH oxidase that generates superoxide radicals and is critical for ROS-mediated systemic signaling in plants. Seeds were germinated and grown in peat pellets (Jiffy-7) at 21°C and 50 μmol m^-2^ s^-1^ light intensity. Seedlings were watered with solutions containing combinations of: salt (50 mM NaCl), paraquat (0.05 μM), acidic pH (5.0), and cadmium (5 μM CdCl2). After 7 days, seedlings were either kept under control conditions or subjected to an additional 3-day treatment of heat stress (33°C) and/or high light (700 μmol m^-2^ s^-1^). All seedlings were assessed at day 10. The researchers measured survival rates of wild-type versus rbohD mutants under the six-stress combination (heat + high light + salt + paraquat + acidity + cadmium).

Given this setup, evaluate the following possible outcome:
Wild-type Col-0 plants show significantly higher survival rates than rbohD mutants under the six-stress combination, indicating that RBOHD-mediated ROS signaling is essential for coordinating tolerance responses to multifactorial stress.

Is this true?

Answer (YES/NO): NO